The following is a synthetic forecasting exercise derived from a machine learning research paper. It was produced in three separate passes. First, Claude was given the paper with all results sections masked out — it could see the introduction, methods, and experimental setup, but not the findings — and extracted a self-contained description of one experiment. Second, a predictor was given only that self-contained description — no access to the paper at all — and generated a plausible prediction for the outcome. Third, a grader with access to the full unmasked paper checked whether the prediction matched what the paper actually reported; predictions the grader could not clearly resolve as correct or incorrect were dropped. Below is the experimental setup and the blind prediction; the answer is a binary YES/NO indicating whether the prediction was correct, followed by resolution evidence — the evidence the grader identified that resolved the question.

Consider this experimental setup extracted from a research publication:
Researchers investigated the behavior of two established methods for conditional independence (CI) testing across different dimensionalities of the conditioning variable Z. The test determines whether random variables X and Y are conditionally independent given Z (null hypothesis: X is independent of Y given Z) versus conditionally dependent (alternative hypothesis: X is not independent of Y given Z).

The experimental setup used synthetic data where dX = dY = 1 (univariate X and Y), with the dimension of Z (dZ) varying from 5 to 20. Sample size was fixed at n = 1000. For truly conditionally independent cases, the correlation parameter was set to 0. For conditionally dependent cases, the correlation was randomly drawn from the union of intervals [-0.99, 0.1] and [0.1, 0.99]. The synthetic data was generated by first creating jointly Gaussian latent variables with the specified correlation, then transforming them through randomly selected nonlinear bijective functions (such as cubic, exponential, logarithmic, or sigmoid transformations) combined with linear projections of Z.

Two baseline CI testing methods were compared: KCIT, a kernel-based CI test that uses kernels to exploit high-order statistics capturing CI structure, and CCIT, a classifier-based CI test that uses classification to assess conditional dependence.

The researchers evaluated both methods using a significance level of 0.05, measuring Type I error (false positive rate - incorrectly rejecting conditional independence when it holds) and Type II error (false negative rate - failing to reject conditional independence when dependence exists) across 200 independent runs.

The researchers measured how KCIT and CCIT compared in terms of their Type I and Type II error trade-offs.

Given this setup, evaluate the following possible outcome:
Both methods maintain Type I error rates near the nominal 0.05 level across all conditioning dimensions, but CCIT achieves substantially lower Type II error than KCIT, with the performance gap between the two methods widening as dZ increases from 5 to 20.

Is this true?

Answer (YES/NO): NO